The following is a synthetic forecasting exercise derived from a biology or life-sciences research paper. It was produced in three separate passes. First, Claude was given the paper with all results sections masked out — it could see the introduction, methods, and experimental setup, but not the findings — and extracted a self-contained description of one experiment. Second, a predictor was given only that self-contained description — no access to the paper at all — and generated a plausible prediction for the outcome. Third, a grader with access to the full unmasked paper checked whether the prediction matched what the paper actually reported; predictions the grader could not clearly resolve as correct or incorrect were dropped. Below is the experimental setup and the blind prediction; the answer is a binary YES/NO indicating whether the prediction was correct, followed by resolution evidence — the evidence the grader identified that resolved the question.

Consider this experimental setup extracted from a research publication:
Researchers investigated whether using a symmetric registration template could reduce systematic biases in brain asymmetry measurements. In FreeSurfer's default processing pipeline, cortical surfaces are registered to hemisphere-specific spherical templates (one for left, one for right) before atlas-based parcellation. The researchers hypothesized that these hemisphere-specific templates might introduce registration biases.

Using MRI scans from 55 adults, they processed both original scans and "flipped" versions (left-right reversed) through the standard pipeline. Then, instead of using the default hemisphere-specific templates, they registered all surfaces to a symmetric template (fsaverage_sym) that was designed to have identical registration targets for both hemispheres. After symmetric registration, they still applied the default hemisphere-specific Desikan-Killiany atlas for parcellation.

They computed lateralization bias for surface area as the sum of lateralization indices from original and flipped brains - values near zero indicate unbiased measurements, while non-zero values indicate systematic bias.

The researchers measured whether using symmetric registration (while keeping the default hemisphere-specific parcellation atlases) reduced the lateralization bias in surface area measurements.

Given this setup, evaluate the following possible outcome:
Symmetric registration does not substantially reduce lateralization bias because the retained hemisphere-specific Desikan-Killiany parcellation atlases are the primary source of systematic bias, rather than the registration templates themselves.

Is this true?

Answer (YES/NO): YES